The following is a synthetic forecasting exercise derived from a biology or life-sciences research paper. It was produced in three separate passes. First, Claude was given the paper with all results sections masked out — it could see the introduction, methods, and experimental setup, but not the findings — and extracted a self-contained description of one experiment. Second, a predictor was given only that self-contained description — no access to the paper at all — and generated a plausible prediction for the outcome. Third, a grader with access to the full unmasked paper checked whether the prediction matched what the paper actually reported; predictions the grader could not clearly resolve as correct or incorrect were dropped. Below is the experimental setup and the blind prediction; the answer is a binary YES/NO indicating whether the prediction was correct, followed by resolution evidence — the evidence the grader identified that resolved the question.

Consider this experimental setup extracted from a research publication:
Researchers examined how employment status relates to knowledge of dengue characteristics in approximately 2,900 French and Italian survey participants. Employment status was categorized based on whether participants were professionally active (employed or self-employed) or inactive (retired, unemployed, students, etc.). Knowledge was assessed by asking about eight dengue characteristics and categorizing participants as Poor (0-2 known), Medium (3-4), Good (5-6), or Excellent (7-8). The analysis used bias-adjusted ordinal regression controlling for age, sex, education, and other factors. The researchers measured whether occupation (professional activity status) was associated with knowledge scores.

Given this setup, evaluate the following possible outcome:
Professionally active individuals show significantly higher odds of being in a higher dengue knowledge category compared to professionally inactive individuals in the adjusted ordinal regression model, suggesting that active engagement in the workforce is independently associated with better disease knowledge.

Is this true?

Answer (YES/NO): NO